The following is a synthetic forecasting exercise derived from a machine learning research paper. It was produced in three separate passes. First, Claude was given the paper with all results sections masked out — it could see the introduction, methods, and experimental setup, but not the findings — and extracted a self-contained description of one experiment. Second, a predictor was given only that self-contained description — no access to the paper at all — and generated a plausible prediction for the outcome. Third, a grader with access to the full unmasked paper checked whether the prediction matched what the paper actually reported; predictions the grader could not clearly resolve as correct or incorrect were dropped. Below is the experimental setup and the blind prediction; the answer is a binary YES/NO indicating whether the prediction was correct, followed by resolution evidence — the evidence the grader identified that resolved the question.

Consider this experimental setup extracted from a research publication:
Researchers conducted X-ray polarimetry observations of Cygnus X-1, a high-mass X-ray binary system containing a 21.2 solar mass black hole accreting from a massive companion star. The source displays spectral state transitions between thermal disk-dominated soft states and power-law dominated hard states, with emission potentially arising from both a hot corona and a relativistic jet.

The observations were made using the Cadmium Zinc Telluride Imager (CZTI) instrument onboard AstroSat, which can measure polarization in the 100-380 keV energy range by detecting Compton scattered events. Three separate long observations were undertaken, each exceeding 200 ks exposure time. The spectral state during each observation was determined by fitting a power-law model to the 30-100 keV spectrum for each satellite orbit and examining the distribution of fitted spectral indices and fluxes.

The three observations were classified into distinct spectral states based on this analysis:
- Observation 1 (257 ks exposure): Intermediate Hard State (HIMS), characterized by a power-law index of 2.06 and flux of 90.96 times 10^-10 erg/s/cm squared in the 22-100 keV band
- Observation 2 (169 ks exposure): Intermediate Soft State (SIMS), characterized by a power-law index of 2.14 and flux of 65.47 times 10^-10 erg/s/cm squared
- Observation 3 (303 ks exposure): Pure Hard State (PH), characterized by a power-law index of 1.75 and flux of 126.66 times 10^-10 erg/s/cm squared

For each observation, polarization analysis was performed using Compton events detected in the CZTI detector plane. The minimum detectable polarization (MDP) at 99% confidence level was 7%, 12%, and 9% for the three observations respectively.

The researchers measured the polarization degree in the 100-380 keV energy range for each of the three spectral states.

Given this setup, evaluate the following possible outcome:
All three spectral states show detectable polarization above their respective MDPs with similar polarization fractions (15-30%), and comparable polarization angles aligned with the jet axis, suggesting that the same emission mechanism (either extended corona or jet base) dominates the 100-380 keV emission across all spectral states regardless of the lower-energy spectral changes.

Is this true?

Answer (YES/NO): NO